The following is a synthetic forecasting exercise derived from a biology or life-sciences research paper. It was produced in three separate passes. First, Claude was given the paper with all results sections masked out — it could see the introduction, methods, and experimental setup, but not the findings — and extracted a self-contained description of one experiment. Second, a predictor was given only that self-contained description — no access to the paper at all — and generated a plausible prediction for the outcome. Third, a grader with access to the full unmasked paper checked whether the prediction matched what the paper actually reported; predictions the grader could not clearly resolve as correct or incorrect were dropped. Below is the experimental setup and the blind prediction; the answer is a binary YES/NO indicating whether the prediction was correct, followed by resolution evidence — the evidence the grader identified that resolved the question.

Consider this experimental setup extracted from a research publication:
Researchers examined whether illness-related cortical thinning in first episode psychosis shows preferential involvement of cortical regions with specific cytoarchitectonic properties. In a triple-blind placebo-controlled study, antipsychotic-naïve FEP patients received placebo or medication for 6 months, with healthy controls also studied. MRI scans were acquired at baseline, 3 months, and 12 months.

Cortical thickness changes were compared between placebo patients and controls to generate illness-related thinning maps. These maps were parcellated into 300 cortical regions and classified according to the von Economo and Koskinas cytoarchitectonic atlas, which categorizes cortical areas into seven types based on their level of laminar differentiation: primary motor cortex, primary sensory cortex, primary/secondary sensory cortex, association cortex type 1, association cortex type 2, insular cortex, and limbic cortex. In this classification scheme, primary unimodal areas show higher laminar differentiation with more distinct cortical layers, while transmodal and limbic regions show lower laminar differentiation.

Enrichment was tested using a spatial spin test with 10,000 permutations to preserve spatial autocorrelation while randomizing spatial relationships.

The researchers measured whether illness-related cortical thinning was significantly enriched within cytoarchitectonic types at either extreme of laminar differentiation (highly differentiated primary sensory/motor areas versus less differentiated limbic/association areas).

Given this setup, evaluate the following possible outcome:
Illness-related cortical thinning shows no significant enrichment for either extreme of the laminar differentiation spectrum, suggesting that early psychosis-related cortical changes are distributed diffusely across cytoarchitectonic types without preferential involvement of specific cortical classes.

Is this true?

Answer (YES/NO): NO